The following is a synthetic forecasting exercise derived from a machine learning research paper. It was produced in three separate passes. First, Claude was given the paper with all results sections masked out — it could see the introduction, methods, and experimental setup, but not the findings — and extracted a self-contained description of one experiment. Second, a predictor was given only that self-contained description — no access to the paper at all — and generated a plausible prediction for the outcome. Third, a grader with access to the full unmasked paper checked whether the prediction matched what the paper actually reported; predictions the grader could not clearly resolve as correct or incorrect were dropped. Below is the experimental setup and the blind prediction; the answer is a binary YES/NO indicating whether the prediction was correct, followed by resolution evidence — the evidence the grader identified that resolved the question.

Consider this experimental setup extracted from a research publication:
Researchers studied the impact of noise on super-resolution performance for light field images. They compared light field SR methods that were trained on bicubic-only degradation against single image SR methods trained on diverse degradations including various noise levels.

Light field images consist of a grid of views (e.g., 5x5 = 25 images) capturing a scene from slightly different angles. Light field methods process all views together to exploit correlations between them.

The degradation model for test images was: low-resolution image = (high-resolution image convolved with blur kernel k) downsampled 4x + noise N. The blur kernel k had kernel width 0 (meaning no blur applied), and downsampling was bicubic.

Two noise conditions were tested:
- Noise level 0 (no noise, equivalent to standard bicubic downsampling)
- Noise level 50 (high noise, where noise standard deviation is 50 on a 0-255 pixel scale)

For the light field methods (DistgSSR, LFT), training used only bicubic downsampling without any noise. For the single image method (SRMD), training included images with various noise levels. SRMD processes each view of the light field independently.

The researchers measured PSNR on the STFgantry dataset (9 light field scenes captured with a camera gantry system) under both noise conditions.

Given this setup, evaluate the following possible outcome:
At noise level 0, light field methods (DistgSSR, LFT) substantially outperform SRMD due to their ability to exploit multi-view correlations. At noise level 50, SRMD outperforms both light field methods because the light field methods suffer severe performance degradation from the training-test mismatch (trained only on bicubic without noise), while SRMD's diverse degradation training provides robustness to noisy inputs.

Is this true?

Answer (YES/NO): YES